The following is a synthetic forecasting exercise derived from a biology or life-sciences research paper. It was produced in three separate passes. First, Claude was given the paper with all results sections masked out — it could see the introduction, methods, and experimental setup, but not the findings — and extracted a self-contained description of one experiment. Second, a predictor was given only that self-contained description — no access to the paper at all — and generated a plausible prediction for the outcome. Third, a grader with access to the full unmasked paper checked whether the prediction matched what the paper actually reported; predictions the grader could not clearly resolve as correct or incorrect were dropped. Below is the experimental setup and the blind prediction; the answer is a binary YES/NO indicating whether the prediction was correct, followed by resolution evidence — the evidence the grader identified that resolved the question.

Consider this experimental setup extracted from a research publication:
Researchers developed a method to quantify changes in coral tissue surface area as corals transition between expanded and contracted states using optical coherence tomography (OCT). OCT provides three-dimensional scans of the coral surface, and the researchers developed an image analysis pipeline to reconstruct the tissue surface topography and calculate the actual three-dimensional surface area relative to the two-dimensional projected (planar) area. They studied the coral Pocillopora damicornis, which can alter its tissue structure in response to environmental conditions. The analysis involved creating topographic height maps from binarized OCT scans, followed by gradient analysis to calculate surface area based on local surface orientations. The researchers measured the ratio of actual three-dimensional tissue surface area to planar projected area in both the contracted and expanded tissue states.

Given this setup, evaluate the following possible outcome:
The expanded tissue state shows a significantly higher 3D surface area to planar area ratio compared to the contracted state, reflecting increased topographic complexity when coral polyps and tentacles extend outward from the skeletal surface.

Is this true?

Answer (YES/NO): YES